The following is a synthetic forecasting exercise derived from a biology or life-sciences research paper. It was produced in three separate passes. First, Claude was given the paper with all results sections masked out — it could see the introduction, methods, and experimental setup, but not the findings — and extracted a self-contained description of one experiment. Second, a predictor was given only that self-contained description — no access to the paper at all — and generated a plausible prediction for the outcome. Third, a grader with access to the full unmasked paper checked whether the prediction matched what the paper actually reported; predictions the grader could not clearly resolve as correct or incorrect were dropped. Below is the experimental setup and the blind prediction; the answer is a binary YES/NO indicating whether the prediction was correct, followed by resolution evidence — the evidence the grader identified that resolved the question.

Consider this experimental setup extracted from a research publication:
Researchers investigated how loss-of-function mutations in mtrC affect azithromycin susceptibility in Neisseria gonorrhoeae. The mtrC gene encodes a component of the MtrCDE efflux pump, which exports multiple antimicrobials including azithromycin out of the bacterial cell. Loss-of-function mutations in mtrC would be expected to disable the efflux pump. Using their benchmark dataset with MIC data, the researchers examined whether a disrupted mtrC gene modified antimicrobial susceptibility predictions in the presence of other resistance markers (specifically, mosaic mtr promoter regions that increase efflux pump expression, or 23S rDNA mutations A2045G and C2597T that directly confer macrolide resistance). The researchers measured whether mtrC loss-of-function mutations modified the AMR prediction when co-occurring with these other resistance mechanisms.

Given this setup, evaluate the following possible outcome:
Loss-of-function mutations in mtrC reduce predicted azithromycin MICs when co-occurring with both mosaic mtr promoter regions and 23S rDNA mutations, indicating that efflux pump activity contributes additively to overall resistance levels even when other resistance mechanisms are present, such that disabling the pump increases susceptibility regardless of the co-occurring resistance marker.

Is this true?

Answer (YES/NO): NO